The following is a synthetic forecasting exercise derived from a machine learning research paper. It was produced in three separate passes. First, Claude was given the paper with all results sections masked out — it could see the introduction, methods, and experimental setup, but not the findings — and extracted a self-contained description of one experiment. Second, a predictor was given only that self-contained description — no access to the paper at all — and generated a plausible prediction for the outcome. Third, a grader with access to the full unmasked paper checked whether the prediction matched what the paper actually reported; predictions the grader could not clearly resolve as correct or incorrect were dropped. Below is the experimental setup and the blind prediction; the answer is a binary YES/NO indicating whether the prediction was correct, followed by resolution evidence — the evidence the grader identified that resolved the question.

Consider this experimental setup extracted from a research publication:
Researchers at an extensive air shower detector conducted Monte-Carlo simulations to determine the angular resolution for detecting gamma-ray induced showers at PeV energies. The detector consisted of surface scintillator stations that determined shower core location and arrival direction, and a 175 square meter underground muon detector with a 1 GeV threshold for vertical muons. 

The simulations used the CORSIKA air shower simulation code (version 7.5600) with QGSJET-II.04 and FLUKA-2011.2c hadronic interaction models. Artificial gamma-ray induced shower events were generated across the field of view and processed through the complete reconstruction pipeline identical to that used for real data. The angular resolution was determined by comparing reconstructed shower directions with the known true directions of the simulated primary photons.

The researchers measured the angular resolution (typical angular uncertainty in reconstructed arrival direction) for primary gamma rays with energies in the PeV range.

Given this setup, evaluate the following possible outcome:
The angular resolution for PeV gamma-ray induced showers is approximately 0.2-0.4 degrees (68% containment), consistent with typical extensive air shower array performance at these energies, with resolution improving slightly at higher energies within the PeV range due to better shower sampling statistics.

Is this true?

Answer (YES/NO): NO